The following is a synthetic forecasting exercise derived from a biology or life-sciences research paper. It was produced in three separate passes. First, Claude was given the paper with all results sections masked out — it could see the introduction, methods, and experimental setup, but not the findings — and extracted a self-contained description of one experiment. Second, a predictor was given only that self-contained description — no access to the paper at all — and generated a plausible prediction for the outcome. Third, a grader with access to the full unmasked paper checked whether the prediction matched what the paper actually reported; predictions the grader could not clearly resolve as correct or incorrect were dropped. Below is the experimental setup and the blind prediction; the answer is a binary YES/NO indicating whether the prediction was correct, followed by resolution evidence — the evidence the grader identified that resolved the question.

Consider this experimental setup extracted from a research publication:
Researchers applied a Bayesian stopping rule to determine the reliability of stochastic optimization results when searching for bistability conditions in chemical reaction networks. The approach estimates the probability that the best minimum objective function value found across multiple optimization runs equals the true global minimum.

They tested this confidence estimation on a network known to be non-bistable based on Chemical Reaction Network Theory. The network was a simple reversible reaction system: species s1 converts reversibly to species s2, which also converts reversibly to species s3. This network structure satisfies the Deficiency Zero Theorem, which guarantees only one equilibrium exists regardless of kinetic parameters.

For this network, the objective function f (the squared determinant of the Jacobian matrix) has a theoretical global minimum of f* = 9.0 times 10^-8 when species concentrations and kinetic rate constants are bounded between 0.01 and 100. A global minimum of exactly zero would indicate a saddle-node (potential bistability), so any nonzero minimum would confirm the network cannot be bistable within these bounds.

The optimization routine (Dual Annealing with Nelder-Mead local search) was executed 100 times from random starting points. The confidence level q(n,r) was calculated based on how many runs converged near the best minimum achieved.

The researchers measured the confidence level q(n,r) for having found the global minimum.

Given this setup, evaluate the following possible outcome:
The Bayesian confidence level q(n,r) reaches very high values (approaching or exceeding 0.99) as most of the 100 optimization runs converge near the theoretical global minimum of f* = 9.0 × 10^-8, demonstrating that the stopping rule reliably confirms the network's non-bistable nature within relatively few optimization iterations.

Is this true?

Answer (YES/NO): YES